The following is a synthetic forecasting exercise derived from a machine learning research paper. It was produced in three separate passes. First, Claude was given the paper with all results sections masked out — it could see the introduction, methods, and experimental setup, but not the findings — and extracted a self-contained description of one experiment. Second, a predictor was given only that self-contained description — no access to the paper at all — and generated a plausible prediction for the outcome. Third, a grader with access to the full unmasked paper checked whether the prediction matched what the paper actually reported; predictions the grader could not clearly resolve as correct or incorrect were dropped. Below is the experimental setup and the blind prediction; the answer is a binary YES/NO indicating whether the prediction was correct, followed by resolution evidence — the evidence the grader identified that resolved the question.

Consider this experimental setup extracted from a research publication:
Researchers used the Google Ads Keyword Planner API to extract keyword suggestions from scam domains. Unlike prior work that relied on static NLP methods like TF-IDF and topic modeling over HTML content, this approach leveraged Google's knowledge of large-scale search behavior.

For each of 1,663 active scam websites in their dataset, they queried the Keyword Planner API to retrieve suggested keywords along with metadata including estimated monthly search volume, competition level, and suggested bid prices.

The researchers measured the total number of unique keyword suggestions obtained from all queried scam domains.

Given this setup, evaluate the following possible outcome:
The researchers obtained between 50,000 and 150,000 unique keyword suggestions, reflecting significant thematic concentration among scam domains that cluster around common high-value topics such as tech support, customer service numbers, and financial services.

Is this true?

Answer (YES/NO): NO